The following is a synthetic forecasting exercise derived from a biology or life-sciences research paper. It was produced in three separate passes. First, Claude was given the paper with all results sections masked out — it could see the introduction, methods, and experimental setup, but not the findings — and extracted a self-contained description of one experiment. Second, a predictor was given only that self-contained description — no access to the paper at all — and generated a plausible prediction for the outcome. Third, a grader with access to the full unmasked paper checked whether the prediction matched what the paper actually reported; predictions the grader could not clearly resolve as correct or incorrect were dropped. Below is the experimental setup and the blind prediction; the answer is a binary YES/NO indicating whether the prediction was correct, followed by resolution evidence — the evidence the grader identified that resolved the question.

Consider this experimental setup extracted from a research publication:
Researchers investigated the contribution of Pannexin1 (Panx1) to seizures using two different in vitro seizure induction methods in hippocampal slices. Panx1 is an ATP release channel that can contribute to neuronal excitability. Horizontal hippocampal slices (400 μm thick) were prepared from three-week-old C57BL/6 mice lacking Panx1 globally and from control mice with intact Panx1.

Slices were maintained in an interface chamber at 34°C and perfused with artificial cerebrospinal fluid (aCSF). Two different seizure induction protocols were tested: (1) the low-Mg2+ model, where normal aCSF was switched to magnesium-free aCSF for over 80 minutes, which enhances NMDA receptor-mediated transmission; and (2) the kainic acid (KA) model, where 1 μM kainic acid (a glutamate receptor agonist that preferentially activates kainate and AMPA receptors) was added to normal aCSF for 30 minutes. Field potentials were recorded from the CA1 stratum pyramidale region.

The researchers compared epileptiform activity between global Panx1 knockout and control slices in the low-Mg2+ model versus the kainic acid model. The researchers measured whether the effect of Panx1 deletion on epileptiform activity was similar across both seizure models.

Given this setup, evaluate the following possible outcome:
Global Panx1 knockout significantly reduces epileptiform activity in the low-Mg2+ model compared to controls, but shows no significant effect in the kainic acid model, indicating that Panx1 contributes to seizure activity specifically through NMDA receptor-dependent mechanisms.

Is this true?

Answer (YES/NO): NO